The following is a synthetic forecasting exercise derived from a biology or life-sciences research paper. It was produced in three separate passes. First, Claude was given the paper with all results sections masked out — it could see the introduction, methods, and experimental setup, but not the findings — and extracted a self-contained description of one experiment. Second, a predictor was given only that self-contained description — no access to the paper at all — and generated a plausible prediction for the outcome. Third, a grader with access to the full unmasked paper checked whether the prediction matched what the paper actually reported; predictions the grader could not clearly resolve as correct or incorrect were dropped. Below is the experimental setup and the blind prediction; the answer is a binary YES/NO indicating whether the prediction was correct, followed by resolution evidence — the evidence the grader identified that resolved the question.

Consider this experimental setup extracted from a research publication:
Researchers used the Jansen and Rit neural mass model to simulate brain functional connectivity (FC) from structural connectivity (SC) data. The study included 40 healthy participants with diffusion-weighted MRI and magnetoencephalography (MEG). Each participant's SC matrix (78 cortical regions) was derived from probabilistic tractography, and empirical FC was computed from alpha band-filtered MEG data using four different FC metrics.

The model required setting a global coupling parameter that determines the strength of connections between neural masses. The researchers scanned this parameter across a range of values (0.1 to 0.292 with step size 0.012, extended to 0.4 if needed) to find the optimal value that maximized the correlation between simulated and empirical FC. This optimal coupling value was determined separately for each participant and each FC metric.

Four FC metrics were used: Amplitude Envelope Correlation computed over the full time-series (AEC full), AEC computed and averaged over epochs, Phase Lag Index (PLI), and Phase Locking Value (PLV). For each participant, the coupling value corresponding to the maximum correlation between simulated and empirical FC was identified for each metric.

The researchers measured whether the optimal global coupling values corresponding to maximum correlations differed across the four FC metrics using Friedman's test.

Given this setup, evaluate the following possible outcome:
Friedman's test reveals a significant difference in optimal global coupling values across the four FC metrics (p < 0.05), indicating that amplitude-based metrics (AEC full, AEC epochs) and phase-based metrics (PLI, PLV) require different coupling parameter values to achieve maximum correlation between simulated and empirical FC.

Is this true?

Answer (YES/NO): NO